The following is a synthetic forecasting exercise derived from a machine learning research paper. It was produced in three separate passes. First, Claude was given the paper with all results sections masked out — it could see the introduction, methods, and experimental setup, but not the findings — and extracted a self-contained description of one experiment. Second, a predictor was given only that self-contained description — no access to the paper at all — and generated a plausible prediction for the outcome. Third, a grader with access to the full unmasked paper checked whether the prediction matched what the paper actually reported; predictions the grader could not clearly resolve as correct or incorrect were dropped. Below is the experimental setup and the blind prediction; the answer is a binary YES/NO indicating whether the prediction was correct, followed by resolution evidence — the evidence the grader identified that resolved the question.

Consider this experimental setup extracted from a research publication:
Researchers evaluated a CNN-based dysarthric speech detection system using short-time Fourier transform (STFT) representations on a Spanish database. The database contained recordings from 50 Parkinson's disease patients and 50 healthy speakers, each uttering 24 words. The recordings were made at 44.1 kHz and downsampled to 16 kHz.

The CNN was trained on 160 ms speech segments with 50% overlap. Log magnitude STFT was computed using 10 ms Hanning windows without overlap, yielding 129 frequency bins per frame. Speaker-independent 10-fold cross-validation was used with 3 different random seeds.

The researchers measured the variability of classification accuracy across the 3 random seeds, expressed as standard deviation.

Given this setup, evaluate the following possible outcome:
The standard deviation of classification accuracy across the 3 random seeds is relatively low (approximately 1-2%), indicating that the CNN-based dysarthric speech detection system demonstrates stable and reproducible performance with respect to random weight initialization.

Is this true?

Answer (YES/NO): NO